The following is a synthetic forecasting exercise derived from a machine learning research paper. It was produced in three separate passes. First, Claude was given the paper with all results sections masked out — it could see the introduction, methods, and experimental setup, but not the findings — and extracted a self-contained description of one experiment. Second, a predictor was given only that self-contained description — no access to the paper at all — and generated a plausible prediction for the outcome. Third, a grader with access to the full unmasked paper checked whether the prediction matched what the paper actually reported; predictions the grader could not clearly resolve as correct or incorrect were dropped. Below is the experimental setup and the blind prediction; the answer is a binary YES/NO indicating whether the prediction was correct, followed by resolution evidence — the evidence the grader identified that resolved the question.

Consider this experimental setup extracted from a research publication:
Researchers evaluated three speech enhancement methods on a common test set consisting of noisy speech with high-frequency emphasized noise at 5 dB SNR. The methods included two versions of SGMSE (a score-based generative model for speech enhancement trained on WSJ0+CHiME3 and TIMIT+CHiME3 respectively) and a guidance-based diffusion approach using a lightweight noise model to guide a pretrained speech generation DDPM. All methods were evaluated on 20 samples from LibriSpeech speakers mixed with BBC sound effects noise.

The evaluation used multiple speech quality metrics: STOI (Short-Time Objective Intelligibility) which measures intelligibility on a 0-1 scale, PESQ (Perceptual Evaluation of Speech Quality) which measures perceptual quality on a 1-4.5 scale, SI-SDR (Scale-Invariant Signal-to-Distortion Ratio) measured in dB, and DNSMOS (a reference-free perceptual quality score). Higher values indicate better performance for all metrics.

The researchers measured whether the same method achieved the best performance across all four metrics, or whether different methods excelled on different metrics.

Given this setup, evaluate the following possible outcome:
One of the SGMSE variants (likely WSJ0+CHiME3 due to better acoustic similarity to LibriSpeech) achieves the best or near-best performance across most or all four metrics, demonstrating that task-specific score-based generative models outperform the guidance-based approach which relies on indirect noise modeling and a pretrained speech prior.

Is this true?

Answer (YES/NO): NO